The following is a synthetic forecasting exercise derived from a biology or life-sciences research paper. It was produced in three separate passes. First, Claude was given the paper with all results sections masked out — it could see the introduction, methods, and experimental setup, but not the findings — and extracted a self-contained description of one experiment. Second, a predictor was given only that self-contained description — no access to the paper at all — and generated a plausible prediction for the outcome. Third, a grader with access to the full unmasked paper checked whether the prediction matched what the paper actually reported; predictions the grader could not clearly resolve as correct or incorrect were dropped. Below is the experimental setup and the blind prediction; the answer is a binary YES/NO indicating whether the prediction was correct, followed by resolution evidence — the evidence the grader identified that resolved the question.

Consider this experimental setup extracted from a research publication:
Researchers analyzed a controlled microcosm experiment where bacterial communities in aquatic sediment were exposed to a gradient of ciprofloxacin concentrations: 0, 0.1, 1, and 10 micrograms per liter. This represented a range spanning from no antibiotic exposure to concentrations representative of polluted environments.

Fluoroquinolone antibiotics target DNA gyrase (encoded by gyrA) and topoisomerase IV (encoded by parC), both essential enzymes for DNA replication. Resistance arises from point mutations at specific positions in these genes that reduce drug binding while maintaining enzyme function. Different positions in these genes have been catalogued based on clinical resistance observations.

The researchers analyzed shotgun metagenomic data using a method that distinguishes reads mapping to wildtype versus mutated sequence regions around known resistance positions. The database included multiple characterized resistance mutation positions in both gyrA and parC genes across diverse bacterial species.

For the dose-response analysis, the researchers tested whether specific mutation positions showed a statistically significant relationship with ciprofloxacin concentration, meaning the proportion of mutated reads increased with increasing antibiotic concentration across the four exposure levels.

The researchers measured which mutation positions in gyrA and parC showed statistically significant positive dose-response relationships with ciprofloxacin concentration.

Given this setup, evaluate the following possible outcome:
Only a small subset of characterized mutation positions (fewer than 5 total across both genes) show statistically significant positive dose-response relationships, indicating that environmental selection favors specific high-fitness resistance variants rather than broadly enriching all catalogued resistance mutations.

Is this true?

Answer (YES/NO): YES